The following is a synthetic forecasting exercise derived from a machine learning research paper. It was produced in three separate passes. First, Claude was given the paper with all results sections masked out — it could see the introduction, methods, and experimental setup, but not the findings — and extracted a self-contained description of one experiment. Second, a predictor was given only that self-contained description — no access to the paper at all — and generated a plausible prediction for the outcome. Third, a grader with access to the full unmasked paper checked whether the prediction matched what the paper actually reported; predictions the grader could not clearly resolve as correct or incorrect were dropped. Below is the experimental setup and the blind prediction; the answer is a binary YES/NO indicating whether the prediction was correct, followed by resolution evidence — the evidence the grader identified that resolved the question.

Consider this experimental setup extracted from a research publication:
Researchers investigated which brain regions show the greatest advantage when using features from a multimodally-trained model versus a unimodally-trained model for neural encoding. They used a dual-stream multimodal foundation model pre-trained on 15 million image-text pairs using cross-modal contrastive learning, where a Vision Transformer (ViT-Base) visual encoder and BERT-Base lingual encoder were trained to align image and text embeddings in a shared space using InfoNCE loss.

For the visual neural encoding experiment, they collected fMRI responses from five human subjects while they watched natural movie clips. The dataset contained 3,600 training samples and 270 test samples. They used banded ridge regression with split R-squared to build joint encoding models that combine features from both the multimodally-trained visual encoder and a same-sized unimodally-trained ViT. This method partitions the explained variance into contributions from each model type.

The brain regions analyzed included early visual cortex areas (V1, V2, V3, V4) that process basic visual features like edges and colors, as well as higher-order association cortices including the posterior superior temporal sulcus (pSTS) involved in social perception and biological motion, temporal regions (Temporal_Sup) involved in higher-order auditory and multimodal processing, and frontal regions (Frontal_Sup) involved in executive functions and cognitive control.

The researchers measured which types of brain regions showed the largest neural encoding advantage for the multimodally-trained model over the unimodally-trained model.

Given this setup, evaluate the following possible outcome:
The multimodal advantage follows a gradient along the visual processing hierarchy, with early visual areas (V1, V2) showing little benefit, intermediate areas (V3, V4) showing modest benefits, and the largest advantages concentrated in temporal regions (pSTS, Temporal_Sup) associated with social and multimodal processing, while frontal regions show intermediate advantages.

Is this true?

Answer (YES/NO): NO